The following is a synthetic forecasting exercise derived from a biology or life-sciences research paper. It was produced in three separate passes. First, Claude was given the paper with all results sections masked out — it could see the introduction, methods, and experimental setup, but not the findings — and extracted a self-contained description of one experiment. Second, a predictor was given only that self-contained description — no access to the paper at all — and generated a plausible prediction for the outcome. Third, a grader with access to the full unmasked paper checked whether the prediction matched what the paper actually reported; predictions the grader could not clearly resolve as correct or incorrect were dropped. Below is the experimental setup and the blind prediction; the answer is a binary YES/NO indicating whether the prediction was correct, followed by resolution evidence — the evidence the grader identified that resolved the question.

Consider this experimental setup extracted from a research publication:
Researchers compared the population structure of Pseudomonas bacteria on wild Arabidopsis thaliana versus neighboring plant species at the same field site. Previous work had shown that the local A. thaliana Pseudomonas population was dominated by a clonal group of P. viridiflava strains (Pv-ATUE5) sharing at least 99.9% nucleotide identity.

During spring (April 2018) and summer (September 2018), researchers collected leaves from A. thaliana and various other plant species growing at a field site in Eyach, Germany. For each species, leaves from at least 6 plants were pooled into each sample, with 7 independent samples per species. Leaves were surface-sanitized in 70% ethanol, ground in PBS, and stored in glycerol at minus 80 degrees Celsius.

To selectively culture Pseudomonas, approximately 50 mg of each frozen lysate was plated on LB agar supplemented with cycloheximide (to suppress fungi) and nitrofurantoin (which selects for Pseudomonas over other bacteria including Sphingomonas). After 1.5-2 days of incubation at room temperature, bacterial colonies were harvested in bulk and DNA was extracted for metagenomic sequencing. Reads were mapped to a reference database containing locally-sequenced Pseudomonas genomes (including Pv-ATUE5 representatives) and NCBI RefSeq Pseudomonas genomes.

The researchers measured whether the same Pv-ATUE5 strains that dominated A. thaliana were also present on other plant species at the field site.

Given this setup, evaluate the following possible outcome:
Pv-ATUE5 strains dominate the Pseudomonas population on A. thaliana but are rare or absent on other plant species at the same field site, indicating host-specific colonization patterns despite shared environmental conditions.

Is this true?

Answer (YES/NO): NO